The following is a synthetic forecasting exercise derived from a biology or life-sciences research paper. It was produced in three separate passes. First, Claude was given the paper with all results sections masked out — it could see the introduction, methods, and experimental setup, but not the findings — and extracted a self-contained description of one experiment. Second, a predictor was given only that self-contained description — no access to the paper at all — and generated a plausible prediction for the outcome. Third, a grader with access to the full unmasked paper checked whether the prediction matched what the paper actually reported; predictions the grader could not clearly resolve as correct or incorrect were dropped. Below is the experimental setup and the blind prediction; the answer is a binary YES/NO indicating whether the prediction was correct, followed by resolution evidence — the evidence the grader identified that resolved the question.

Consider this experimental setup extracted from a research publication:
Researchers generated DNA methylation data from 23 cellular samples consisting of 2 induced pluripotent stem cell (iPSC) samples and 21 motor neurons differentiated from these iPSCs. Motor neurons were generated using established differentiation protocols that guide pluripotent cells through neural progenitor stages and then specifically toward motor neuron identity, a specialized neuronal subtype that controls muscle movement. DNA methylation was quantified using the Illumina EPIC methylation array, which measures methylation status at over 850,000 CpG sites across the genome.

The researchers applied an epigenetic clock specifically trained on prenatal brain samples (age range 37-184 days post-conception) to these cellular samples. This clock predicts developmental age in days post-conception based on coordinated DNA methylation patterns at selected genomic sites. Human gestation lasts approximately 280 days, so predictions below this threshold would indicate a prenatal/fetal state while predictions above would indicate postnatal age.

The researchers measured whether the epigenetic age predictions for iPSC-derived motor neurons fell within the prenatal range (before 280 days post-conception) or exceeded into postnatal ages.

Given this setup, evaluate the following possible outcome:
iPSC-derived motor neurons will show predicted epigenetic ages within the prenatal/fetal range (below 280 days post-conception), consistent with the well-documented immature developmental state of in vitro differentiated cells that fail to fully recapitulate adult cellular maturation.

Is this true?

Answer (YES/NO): YES